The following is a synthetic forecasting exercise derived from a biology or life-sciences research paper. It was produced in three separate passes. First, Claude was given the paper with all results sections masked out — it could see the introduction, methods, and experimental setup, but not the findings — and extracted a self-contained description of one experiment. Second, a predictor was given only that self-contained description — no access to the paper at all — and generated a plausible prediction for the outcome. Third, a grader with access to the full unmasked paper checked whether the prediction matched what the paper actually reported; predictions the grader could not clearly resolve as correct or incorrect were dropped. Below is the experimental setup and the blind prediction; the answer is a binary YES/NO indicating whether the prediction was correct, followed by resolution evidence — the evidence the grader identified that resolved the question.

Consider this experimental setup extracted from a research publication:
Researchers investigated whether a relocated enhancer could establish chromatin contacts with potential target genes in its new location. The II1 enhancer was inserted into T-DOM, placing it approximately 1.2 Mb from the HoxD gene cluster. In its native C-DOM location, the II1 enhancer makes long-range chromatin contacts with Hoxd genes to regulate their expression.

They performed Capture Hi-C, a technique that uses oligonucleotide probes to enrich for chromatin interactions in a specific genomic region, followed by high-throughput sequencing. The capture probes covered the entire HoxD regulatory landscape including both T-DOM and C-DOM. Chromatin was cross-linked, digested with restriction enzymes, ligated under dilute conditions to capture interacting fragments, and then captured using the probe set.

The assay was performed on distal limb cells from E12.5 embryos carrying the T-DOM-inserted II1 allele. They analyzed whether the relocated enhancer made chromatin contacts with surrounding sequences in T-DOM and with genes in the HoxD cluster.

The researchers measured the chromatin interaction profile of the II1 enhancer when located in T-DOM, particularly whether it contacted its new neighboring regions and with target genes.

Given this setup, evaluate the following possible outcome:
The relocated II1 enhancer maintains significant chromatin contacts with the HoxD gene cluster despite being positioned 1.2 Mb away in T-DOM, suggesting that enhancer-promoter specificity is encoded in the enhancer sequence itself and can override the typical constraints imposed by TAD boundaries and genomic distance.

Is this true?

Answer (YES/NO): NO